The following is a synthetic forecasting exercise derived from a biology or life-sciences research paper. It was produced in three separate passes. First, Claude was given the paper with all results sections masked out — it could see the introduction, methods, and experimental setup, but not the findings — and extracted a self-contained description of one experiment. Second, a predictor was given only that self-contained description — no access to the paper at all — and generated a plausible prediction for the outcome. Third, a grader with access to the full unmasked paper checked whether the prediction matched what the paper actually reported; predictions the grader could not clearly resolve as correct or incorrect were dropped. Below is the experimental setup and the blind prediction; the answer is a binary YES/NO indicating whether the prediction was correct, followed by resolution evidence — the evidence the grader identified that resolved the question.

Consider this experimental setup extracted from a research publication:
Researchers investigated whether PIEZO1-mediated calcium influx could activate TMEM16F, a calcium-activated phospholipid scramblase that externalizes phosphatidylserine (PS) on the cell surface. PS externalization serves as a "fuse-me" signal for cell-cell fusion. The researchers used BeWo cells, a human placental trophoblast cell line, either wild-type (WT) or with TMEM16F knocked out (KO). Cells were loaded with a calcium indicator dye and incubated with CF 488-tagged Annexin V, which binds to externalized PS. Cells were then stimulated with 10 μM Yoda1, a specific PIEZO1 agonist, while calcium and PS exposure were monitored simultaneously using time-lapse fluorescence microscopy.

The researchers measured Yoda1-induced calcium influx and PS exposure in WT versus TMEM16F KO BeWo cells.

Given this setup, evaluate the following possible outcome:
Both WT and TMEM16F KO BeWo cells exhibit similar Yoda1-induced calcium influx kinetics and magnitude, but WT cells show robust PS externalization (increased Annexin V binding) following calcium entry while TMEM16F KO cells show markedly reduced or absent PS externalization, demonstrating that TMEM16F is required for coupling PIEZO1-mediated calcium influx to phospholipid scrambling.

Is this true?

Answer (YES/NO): YES